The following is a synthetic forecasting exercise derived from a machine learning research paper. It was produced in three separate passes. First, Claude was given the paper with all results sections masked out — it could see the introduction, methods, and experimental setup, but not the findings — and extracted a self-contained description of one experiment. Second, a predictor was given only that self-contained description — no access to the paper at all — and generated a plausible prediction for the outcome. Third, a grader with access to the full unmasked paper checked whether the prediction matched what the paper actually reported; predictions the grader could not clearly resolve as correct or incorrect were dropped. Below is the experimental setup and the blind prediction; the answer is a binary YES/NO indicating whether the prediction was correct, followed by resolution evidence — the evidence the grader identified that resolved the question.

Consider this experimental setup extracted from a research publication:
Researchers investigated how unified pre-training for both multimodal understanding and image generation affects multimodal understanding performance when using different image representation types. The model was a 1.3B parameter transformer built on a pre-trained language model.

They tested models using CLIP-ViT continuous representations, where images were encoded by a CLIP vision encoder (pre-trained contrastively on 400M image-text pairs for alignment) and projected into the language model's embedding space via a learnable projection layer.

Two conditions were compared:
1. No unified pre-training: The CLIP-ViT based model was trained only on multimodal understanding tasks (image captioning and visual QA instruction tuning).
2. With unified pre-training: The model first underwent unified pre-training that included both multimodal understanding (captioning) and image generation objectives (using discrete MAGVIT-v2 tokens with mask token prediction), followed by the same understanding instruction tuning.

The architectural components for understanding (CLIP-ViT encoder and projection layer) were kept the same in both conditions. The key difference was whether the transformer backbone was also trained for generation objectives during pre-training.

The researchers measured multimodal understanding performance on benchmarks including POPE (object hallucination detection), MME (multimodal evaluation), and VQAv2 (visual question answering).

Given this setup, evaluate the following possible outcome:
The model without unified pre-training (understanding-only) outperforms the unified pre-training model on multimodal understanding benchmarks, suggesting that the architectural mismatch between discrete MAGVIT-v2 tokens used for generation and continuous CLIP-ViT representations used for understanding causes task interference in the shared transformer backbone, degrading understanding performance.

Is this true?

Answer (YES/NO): NO